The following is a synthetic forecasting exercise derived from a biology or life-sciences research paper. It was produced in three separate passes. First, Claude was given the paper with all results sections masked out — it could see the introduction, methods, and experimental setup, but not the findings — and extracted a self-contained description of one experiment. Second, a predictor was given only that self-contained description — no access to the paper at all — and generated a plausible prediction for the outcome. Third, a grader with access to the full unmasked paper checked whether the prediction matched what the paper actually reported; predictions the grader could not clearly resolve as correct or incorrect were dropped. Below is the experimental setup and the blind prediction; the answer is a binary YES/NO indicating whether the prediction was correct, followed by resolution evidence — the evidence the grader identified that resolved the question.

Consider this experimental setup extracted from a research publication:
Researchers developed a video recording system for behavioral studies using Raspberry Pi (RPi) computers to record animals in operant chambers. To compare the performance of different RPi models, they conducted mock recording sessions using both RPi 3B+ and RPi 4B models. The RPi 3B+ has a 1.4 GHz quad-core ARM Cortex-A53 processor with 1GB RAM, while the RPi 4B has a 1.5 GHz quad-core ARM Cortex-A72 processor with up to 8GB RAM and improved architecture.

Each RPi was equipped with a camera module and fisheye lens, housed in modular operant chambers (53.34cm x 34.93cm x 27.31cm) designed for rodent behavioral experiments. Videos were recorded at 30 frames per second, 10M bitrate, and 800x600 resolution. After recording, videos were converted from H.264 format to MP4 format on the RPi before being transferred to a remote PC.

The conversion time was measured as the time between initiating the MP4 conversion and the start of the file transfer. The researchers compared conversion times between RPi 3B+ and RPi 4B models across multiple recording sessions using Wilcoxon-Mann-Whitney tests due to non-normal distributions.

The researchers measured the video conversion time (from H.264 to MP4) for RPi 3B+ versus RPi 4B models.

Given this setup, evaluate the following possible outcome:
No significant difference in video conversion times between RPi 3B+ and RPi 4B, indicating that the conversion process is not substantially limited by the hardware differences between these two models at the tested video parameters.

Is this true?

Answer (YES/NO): NO